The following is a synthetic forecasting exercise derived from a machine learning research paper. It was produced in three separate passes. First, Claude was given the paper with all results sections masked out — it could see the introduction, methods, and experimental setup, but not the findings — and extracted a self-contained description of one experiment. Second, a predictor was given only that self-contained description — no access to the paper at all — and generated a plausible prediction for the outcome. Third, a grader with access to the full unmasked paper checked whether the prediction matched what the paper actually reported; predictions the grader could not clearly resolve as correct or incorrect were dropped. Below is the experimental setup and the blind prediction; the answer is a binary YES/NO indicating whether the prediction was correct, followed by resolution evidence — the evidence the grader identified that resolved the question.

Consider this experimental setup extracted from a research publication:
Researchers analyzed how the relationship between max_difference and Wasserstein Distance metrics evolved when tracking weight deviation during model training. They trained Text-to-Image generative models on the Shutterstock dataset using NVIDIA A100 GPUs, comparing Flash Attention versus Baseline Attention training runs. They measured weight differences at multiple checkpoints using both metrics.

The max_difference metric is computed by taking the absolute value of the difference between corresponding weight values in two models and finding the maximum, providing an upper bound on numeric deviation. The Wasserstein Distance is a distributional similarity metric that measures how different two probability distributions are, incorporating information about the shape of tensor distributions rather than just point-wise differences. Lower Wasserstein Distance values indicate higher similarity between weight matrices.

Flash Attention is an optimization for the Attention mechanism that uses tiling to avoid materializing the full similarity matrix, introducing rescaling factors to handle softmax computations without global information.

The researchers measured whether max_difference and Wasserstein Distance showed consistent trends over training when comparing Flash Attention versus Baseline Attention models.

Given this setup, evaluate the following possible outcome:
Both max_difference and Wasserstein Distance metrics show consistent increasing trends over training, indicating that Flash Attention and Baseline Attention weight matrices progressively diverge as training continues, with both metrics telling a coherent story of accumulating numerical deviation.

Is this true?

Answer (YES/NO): YES